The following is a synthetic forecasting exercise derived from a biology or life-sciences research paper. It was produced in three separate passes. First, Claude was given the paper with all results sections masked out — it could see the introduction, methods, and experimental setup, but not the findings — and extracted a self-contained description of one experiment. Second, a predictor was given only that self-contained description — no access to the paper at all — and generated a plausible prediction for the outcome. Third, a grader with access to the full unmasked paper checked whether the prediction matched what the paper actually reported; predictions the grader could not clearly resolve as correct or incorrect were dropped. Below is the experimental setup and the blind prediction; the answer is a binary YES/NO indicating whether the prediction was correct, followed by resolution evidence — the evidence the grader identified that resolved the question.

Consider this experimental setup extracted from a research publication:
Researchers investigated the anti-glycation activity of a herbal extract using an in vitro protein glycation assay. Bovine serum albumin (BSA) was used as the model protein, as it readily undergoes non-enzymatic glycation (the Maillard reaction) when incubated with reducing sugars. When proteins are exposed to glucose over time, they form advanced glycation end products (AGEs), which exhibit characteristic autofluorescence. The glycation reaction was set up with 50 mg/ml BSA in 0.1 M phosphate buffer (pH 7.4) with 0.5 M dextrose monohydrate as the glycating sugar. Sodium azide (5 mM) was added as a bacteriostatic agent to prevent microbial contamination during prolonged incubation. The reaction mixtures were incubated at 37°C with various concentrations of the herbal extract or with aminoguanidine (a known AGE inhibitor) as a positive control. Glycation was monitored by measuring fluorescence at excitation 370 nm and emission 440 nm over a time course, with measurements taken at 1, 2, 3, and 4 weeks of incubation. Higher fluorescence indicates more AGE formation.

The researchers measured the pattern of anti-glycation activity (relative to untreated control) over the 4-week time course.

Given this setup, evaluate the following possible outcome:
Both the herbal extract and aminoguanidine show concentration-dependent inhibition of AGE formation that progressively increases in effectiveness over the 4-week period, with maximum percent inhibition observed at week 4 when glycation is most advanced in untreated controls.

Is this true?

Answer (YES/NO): NO